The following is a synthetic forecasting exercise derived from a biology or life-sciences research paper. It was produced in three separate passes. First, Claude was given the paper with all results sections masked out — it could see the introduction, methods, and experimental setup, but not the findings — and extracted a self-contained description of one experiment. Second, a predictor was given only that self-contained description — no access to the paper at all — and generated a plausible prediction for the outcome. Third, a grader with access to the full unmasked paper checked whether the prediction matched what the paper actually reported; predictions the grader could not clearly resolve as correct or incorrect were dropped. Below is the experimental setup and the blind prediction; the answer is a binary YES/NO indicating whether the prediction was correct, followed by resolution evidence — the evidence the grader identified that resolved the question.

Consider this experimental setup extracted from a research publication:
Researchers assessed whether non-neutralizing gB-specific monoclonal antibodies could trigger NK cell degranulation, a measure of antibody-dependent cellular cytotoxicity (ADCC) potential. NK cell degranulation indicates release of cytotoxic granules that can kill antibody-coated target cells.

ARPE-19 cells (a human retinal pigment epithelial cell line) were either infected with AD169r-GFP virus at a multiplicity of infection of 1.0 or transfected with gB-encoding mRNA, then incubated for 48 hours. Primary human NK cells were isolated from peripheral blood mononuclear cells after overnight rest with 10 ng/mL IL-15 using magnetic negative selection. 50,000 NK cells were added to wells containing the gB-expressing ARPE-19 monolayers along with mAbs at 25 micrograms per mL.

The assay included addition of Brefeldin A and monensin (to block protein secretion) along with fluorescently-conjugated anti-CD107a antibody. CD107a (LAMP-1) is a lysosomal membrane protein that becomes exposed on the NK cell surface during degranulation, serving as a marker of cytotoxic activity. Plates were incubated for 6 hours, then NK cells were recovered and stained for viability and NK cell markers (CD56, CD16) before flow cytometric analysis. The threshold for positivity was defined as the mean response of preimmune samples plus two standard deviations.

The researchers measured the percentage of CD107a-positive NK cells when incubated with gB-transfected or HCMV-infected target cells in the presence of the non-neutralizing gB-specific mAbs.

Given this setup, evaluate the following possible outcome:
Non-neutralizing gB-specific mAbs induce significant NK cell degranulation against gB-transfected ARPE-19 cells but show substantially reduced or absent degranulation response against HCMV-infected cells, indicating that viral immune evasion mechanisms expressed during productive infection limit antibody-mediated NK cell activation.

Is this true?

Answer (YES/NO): NO